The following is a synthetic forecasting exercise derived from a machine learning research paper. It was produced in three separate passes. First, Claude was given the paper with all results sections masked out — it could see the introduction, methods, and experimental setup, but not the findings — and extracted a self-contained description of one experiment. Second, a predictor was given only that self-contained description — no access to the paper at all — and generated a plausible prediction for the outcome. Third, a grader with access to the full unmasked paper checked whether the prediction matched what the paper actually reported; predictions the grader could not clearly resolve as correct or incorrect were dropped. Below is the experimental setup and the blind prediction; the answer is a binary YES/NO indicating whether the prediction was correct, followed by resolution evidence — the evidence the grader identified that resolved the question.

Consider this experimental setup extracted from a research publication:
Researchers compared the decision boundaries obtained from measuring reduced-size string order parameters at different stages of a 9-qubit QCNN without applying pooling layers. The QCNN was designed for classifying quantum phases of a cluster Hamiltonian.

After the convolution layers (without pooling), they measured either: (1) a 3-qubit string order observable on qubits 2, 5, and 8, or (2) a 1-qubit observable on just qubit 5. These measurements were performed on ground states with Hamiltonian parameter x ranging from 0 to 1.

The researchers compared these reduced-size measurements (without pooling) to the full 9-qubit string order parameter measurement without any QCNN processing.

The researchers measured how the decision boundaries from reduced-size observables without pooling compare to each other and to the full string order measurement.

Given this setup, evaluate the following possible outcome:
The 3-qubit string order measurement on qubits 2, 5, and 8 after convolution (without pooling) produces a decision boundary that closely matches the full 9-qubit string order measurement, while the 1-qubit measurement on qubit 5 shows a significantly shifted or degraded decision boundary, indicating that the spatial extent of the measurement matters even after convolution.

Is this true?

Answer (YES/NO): NO